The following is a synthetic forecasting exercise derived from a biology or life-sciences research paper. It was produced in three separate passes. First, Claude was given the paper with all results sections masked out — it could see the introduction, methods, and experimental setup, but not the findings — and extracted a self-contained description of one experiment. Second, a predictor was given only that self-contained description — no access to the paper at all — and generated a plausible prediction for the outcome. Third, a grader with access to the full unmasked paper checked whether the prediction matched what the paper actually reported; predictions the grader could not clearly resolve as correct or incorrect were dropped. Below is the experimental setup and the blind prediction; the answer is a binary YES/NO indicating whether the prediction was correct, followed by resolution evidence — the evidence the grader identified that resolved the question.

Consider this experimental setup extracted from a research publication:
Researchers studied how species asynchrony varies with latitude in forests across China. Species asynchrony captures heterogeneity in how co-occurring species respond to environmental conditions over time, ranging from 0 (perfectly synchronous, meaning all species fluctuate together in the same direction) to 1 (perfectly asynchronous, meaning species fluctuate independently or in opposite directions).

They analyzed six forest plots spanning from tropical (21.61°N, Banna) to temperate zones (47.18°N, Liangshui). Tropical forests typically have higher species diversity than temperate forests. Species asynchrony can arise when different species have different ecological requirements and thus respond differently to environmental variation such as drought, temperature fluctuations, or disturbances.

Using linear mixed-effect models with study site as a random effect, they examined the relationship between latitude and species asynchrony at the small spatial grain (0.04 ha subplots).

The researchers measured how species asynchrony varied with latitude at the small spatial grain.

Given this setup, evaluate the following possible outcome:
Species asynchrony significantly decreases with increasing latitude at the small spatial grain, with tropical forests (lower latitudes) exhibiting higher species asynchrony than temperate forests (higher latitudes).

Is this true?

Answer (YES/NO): YES